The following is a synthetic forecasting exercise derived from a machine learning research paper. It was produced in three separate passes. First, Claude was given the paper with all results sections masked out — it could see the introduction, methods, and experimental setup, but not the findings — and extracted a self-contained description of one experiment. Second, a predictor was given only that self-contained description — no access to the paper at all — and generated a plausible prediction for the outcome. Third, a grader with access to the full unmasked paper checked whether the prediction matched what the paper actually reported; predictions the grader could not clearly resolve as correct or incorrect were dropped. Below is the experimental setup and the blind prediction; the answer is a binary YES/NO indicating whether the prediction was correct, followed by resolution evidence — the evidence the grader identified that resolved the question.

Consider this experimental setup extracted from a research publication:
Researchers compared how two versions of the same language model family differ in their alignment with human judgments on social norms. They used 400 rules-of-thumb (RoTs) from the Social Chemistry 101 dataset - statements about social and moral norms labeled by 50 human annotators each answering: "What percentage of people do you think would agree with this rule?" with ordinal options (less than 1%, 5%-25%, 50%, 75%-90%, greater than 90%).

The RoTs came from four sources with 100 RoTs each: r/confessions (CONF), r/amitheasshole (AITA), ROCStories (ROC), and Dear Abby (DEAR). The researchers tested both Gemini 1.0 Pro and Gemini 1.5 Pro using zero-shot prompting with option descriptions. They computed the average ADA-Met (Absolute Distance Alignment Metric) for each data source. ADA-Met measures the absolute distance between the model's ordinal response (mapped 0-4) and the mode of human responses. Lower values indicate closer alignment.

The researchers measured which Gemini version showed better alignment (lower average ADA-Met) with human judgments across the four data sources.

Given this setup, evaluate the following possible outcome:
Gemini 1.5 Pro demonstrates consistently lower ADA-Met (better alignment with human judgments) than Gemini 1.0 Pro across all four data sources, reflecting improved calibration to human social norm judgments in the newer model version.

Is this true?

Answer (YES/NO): NO